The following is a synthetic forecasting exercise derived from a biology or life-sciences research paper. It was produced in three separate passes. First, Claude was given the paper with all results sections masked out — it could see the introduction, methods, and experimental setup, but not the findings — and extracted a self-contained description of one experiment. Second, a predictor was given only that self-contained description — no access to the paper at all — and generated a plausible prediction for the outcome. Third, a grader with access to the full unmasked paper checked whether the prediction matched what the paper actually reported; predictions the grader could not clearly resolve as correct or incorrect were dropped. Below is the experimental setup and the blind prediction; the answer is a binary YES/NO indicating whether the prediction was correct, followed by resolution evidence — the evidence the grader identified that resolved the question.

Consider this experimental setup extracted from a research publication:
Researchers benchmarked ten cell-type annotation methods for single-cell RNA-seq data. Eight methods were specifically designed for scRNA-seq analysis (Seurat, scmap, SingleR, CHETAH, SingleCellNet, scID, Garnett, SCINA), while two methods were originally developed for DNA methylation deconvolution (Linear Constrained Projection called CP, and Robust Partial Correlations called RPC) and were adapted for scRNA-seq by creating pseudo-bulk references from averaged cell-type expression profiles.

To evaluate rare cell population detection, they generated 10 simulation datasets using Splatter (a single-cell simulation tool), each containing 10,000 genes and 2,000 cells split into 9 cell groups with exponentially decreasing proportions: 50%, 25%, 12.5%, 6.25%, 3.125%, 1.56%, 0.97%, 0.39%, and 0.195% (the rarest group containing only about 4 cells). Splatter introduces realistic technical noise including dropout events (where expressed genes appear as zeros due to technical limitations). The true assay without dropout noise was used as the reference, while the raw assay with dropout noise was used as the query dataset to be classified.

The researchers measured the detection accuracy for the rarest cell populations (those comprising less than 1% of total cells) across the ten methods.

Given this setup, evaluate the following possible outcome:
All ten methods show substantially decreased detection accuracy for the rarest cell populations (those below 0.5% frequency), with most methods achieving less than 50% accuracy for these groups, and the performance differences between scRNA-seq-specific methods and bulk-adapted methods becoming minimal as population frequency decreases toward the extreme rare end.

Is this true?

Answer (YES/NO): NO